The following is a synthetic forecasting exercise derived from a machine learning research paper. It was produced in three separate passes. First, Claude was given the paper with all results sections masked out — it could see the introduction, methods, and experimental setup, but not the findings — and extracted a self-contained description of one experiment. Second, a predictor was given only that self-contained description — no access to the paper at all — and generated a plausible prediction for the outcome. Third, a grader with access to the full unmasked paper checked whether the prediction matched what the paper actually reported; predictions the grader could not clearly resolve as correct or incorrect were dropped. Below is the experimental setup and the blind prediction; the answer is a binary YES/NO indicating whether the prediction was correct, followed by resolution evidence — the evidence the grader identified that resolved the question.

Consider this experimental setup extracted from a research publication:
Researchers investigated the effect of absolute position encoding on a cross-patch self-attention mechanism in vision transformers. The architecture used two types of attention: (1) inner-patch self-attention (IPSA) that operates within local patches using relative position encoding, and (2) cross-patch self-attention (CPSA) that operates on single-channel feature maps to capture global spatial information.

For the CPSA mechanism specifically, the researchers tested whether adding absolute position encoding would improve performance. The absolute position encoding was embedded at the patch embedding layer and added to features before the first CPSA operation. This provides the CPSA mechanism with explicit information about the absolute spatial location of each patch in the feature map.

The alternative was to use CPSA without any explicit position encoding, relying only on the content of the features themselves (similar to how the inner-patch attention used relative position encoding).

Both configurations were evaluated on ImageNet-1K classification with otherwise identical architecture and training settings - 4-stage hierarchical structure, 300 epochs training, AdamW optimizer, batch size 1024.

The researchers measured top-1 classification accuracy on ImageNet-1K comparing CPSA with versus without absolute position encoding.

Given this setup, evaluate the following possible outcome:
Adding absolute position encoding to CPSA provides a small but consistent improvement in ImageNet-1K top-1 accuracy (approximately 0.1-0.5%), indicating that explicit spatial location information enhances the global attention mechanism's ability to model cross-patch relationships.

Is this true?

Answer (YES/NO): YES